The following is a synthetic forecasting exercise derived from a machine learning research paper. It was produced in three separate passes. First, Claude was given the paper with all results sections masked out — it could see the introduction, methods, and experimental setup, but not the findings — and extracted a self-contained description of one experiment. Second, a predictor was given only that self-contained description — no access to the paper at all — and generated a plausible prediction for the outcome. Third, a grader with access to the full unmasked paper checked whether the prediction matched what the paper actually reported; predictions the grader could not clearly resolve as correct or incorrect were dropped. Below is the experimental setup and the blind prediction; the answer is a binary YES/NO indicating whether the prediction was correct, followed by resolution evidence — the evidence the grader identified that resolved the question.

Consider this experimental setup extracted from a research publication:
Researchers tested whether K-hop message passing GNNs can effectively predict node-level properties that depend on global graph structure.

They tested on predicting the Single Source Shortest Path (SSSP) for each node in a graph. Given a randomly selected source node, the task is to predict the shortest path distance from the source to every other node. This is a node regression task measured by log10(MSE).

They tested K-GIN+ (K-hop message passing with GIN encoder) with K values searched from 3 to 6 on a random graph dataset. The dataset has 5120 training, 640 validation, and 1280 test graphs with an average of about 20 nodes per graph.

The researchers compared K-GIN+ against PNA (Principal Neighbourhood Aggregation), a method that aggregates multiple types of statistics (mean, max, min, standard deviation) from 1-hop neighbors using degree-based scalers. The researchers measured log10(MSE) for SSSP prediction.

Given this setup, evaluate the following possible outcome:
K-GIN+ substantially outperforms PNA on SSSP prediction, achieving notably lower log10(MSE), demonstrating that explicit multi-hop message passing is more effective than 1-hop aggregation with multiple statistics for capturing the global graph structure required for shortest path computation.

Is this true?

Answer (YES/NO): NO